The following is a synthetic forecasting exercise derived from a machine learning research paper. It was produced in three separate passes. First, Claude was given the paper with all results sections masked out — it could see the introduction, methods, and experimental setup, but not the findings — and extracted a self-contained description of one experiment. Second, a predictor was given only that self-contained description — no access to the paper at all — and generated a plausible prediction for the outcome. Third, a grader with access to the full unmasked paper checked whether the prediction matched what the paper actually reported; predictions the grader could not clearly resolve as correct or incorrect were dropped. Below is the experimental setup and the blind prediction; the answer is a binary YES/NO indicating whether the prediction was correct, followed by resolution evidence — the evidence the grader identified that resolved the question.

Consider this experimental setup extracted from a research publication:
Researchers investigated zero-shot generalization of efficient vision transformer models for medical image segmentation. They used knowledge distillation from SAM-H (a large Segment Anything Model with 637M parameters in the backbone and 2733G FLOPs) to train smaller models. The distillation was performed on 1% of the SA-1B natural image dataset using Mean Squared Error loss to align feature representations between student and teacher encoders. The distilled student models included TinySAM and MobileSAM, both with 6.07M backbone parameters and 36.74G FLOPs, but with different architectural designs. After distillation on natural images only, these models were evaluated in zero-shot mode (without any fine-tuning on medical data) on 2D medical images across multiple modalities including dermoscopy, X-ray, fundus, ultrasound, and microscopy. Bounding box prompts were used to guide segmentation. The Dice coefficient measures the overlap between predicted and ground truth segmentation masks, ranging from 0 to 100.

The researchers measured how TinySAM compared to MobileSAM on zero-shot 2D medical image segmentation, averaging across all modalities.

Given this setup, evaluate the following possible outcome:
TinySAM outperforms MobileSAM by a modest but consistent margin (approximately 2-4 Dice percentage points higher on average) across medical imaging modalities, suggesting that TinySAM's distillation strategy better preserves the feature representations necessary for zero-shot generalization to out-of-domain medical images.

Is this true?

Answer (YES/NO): NO